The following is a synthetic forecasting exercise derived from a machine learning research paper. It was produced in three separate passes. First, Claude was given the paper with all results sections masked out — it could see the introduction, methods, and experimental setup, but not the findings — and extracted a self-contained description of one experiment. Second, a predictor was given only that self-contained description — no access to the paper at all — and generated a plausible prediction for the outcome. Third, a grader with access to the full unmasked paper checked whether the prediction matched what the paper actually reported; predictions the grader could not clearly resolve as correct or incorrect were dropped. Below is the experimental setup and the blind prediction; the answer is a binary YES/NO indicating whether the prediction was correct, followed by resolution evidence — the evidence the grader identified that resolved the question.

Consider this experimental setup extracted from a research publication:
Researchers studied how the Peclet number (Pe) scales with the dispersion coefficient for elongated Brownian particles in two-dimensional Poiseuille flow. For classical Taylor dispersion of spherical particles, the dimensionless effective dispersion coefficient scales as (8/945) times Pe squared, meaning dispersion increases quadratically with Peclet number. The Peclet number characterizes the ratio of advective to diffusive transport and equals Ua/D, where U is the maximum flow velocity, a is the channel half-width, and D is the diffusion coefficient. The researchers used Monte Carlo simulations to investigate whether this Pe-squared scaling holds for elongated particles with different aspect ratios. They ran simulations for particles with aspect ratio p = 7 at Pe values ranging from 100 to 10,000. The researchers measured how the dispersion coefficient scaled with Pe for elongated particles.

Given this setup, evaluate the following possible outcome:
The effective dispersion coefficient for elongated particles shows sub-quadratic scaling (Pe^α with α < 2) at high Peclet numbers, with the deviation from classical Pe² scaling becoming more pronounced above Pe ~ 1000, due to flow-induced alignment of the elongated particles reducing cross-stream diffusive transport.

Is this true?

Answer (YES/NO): NO